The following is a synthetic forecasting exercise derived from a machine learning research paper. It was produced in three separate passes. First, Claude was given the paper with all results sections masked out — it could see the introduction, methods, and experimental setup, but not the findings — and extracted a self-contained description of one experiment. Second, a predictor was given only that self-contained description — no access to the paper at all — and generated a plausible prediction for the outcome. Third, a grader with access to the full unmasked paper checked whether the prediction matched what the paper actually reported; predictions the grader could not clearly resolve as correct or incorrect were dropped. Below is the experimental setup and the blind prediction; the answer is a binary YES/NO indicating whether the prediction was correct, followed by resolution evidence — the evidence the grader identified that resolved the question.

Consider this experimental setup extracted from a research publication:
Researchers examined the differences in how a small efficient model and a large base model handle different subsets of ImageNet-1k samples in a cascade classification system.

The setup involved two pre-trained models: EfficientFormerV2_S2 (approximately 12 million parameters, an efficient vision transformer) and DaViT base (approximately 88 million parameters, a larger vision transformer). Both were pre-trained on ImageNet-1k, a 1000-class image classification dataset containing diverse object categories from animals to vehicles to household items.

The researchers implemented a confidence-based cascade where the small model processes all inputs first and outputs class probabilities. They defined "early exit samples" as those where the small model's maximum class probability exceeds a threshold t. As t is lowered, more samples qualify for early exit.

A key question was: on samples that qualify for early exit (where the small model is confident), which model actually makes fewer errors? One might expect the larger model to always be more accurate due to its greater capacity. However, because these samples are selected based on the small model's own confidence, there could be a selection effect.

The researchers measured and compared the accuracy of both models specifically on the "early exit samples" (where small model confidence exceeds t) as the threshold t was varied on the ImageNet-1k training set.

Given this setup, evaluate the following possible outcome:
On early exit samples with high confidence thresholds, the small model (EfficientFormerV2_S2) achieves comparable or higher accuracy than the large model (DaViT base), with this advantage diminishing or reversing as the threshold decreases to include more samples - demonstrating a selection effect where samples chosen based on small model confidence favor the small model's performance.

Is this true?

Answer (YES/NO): YES